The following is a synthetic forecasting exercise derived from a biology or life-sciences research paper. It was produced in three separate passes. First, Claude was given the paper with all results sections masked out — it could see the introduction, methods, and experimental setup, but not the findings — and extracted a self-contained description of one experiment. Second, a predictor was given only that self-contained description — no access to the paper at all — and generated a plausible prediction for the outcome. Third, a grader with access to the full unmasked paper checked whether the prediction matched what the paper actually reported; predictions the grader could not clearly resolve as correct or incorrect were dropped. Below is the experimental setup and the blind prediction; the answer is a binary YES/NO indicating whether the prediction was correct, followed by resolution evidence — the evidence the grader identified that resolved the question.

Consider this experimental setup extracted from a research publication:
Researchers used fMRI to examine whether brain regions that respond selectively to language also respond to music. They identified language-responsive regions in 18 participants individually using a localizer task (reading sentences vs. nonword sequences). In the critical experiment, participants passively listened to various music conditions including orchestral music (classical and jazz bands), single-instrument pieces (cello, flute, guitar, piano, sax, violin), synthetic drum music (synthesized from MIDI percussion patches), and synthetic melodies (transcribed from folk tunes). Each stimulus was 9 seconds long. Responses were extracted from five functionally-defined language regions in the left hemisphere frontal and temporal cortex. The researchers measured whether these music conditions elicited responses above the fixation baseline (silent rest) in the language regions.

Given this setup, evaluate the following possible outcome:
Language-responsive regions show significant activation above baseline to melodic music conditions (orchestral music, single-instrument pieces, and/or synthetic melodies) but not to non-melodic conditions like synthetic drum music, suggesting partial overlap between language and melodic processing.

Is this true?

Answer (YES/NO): NO